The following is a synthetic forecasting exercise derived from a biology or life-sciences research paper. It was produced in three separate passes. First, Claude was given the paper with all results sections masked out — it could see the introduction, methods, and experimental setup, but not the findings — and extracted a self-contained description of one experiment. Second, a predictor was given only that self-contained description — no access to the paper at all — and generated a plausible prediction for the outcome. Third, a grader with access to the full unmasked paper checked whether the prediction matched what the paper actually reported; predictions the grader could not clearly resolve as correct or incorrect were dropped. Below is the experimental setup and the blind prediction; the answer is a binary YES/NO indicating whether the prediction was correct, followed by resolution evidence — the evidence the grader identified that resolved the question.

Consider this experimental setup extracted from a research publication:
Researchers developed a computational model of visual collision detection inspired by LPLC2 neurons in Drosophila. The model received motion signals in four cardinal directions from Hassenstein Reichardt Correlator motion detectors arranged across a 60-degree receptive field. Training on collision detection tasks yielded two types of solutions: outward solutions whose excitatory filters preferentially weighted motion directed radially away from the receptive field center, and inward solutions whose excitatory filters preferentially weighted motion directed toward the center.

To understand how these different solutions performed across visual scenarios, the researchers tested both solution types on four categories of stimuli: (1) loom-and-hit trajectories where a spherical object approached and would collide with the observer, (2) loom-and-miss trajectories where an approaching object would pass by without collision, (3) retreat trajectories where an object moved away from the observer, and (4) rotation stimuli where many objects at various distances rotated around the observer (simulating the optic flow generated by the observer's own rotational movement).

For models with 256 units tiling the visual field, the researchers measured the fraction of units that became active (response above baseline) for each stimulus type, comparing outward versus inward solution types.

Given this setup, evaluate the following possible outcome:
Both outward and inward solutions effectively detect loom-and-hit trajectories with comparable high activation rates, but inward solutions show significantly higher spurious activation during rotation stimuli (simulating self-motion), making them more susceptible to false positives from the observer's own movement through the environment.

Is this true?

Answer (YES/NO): NO